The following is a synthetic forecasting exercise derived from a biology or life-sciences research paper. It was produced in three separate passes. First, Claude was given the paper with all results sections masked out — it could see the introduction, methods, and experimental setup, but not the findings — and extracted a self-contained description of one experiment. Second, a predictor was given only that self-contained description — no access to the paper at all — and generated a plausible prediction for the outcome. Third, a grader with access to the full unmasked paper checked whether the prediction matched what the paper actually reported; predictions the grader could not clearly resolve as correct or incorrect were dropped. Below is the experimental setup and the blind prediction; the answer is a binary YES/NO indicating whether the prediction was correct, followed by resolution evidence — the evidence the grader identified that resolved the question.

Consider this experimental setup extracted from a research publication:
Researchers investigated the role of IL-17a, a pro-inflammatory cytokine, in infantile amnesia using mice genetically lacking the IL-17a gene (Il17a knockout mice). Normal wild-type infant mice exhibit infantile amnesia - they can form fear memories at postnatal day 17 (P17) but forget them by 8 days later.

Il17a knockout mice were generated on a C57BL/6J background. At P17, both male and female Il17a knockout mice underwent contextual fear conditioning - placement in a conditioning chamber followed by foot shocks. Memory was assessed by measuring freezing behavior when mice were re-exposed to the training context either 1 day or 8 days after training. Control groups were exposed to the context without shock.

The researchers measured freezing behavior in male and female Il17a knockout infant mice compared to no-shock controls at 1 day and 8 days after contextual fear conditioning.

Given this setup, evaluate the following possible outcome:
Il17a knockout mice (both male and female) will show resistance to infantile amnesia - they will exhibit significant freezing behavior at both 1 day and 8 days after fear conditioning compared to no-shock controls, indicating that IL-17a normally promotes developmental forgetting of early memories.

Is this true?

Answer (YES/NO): NO